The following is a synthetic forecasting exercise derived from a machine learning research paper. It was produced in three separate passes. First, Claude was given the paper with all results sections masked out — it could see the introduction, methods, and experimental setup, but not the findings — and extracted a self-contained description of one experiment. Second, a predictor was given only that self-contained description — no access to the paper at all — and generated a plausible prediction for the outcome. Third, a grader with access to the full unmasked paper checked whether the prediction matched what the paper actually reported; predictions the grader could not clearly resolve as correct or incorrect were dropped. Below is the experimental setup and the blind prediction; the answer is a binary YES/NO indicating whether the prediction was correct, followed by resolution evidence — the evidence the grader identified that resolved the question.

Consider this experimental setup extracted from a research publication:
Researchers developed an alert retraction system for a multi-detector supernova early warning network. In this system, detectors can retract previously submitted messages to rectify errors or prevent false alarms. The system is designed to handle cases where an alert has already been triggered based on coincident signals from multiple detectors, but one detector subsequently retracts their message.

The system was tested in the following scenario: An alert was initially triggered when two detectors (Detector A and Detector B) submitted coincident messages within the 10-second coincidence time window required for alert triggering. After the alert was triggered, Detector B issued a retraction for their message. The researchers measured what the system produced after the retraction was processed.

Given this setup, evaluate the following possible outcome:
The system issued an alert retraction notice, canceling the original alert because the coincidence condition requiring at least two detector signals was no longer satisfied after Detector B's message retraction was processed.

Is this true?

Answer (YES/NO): NO